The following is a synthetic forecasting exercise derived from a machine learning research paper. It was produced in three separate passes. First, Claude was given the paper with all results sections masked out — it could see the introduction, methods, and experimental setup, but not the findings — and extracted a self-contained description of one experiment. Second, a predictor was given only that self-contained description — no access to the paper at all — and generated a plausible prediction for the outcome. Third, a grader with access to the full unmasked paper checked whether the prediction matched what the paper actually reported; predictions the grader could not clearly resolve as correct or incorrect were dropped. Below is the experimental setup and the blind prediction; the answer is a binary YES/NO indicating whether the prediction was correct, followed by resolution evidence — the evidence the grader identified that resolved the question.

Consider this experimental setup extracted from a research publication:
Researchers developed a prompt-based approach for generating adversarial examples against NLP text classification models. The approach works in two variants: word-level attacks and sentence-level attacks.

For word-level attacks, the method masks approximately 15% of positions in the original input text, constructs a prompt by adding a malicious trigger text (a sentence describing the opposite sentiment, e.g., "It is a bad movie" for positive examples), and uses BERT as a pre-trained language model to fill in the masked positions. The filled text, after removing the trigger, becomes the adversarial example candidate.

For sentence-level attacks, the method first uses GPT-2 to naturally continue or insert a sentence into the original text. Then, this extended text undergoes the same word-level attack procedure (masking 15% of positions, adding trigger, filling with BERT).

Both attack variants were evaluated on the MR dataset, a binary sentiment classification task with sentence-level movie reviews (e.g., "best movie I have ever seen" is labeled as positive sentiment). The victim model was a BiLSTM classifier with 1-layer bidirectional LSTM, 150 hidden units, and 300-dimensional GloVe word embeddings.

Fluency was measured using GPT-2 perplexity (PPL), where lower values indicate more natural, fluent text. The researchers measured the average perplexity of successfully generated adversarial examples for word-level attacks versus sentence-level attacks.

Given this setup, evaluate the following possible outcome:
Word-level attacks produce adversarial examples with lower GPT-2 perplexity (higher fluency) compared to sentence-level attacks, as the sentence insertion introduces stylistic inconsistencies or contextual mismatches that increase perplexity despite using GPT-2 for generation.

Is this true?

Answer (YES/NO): NO